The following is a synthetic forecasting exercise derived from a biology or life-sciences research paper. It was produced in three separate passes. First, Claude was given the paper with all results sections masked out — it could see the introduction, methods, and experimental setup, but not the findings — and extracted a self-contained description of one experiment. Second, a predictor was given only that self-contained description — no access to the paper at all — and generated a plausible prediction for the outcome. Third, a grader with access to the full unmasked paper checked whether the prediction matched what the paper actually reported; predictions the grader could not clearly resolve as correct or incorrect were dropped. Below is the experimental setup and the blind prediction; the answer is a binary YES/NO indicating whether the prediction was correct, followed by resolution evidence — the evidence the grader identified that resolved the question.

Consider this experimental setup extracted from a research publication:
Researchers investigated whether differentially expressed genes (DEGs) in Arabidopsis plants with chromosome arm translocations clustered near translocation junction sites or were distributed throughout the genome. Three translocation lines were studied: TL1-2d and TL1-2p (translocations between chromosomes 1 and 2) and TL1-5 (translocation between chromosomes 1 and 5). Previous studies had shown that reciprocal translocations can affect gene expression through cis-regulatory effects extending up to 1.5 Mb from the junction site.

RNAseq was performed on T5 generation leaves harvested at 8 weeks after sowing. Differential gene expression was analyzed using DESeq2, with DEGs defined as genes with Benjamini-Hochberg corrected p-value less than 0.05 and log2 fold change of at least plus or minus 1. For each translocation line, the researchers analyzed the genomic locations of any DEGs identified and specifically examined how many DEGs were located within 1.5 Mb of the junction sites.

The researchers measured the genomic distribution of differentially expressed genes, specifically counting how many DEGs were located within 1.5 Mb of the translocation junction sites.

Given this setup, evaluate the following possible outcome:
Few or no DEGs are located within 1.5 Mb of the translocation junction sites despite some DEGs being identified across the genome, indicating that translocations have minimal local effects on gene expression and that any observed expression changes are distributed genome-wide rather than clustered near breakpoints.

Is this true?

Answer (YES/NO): YES